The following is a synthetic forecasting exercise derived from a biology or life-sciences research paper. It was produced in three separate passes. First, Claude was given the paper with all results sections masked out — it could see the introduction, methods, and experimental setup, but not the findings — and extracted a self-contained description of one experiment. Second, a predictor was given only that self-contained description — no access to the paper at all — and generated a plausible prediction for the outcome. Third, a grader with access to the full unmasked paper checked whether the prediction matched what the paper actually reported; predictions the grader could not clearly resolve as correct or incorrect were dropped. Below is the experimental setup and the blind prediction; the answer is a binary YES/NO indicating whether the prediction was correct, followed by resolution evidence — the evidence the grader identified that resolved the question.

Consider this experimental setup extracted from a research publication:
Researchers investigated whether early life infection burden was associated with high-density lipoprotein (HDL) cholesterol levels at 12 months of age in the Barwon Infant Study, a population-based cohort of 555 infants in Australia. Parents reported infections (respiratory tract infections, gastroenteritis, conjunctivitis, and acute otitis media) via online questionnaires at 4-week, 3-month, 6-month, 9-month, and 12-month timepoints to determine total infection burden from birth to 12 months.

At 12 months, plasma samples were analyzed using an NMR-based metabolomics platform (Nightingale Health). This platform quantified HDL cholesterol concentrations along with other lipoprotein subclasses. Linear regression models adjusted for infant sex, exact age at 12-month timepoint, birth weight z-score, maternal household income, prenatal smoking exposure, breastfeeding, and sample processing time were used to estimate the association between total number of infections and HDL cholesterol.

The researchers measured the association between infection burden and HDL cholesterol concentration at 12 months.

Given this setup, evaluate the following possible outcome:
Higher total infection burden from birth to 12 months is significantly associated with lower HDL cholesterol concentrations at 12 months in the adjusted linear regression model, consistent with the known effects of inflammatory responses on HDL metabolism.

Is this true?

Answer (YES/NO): YES